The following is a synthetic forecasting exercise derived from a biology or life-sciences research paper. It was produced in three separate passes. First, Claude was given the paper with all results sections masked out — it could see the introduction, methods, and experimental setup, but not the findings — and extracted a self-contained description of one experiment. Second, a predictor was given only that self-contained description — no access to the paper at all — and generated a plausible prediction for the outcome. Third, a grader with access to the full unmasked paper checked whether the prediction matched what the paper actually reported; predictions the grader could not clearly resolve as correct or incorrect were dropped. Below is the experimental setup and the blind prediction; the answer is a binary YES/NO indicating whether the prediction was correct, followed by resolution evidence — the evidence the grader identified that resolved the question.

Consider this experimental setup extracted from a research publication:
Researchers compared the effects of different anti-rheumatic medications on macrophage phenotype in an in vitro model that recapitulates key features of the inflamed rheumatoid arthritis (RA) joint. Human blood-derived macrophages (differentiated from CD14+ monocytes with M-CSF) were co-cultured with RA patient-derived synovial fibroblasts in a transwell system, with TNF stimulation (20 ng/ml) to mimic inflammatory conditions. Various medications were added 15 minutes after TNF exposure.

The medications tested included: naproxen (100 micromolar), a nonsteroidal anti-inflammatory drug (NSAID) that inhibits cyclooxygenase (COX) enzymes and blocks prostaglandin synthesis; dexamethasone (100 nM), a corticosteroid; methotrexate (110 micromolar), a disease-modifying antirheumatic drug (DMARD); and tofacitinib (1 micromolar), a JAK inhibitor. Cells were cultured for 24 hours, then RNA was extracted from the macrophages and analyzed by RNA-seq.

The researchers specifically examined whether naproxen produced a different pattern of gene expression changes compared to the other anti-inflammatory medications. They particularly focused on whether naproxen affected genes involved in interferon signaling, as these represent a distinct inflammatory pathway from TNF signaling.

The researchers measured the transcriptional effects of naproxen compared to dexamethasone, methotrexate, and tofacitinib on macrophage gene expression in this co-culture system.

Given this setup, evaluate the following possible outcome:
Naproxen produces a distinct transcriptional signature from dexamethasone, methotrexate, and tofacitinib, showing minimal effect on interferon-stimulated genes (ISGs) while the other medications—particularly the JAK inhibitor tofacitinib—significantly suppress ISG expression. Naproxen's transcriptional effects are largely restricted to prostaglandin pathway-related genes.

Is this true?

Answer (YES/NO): NO